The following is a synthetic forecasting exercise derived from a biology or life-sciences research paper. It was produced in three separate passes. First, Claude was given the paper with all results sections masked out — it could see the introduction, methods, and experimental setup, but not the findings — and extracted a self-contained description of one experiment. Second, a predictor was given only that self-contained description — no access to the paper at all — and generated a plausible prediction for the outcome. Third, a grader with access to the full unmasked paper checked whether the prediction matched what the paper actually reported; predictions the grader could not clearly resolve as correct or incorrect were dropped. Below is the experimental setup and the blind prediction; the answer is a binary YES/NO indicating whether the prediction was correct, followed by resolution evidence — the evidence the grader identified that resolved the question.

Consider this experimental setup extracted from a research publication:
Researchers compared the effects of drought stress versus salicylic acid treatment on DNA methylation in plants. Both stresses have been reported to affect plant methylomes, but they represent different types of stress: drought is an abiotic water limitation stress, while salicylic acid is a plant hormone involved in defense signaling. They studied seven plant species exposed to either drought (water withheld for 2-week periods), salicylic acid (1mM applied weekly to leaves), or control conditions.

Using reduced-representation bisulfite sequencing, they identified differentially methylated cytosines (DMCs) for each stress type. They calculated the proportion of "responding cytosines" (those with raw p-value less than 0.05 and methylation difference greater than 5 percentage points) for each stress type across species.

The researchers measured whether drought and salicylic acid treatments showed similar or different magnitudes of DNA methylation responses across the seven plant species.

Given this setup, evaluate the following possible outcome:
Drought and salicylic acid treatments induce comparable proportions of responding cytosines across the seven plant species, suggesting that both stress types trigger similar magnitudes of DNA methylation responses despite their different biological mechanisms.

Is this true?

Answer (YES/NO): YES